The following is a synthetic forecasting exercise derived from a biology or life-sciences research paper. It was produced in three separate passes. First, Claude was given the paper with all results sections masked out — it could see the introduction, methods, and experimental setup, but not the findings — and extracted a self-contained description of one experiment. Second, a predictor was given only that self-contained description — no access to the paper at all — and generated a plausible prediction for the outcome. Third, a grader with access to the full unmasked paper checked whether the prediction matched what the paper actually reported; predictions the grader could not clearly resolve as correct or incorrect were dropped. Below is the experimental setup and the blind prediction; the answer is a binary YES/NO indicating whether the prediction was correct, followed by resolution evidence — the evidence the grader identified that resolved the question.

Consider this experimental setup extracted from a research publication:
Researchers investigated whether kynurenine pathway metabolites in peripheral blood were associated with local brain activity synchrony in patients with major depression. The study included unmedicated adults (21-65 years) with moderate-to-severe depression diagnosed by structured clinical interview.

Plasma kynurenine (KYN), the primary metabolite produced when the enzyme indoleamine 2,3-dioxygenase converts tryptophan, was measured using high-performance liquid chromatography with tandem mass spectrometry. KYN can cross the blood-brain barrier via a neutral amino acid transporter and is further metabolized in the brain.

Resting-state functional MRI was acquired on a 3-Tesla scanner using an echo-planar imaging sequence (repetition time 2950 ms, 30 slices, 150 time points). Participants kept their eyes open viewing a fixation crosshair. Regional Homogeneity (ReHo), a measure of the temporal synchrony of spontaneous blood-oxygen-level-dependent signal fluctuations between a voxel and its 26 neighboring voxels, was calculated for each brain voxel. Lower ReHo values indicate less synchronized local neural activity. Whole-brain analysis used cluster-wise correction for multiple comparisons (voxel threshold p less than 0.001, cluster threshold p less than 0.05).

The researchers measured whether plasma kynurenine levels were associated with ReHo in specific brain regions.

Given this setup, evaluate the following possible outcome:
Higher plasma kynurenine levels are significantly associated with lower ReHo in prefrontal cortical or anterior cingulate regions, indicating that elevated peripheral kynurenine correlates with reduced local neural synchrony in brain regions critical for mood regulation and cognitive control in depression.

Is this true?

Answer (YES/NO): YES